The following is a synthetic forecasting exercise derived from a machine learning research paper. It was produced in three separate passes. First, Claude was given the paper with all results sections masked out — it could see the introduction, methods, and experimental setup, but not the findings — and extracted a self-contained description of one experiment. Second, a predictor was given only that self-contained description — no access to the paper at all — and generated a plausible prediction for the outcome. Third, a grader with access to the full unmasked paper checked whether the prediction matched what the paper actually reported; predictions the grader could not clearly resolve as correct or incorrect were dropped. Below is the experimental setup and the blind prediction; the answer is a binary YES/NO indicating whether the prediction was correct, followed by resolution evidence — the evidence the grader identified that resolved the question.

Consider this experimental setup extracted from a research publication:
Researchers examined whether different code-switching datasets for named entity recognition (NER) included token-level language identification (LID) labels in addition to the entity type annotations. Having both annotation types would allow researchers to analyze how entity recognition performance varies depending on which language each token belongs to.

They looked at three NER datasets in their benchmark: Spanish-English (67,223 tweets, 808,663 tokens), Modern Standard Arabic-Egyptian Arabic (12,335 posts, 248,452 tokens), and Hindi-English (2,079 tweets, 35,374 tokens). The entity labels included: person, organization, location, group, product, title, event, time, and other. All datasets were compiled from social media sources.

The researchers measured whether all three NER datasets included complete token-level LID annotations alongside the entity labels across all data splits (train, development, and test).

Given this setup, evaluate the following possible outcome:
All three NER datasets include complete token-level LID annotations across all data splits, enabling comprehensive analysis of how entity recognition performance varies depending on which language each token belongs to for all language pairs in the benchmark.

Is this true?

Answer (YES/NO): NO